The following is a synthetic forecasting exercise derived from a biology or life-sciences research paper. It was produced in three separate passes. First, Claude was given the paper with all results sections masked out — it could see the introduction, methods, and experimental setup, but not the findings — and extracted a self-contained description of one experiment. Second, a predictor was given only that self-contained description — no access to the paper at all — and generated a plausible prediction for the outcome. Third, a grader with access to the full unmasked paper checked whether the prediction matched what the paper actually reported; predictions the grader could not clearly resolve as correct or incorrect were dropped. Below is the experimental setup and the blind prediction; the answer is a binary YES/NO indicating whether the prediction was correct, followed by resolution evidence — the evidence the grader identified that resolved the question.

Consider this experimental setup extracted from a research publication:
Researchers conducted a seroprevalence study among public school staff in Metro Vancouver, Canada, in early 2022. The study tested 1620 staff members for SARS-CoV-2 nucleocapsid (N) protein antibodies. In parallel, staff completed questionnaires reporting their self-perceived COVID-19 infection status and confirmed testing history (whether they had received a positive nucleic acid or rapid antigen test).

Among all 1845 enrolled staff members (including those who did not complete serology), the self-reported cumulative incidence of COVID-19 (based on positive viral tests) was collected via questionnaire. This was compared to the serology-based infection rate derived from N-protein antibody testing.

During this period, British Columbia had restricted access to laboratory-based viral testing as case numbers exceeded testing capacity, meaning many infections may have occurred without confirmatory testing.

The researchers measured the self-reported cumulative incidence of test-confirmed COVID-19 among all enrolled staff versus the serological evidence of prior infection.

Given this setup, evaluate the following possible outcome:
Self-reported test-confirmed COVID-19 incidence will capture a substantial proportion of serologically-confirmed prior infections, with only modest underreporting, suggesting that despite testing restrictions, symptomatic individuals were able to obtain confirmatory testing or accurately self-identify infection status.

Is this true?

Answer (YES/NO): NO